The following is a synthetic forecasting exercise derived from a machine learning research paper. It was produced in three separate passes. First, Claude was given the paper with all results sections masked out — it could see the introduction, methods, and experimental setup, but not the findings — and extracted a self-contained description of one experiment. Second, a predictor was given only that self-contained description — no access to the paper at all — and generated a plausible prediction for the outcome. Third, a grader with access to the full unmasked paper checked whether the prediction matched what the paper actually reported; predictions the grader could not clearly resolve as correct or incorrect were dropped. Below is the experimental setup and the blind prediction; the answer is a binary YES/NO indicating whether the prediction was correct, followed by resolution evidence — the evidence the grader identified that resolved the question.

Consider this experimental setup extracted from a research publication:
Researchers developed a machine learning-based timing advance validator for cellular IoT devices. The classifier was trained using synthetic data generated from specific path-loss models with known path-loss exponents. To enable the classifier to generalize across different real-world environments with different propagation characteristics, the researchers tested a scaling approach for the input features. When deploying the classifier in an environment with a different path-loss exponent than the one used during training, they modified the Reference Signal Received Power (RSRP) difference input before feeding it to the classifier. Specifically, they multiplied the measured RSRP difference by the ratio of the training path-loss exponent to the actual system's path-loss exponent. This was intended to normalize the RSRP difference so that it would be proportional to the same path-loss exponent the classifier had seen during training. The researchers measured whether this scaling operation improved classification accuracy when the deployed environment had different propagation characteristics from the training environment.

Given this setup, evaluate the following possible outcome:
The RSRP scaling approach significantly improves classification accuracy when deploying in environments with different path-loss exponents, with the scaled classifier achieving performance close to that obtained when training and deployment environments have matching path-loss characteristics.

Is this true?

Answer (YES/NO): YES